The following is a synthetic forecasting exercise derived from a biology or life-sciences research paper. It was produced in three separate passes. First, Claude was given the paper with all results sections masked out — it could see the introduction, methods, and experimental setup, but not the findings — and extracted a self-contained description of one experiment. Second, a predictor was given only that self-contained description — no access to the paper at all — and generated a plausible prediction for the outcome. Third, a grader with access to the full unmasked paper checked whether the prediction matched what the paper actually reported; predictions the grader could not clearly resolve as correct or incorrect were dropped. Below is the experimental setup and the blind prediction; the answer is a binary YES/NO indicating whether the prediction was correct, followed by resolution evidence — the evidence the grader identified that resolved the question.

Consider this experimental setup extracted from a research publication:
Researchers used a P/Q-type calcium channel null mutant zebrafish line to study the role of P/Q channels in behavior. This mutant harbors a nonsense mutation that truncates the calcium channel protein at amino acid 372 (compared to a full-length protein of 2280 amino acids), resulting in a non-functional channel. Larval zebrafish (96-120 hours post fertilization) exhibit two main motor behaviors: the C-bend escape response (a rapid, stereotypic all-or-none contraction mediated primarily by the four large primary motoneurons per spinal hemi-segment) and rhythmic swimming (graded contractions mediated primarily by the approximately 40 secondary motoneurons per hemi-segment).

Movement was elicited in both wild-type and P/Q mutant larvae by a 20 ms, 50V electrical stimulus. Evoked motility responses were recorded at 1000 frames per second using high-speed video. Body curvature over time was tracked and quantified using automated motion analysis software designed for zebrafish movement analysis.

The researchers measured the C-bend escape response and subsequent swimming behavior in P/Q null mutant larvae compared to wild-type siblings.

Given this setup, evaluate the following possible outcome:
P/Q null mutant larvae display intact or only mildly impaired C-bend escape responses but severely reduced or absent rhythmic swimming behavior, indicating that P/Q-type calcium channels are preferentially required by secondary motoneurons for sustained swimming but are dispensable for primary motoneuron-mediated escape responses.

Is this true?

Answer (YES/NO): NO